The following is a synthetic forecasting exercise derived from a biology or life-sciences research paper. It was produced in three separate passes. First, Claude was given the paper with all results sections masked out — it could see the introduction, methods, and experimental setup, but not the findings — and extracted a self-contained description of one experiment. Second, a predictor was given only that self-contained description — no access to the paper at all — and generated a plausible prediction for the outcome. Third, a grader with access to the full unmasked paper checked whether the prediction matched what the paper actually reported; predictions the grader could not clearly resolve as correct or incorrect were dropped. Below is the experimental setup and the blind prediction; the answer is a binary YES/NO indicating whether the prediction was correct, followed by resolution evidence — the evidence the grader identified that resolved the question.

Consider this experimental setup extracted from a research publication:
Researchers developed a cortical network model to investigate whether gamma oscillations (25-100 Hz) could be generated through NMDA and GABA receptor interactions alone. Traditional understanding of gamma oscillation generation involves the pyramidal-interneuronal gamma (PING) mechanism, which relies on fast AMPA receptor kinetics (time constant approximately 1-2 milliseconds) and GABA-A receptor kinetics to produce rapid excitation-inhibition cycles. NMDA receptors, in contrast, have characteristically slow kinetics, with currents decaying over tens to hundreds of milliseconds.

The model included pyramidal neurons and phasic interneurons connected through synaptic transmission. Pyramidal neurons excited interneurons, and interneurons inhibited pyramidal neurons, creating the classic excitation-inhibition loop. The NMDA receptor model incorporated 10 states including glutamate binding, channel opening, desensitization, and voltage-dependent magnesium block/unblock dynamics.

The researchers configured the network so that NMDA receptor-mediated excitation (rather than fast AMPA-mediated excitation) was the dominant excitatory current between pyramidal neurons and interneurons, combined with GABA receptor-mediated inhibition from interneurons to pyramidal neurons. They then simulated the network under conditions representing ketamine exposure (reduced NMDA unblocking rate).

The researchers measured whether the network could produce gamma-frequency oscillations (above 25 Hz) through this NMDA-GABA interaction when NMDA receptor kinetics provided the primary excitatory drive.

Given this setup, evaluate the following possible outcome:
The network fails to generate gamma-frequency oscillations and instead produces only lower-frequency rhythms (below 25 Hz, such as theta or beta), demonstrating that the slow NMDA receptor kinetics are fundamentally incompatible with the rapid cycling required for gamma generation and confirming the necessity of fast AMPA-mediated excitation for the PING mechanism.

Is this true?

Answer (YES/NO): NO